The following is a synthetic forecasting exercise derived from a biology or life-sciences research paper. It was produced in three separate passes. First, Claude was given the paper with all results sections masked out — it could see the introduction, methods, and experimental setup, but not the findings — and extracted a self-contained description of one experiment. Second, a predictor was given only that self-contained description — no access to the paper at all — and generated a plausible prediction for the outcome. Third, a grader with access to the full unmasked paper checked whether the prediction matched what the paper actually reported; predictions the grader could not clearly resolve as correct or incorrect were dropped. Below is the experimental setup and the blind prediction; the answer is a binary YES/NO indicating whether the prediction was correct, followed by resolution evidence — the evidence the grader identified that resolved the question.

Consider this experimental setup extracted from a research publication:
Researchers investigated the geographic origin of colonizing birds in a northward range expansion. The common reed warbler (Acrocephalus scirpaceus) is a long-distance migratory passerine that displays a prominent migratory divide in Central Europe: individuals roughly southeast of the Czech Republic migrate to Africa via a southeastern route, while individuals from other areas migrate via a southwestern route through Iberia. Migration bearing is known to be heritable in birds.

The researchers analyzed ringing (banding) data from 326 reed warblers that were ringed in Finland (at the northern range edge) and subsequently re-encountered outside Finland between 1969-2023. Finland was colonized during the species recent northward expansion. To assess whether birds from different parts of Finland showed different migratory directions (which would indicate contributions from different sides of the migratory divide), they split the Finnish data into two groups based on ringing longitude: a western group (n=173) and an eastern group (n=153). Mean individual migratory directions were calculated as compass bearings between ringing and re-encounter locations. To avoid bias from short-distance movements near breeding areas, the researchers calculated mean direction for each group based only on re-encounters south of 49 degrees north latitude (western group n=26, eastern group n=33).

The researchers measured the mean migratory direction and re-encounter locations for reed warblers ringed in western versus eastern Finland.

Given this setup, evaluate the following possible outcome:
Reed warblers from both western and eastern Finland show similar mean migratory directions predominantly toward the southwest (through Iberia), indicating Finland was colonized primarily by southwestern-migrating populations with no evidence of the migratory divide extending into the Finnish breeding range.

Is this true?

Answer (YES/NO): YES